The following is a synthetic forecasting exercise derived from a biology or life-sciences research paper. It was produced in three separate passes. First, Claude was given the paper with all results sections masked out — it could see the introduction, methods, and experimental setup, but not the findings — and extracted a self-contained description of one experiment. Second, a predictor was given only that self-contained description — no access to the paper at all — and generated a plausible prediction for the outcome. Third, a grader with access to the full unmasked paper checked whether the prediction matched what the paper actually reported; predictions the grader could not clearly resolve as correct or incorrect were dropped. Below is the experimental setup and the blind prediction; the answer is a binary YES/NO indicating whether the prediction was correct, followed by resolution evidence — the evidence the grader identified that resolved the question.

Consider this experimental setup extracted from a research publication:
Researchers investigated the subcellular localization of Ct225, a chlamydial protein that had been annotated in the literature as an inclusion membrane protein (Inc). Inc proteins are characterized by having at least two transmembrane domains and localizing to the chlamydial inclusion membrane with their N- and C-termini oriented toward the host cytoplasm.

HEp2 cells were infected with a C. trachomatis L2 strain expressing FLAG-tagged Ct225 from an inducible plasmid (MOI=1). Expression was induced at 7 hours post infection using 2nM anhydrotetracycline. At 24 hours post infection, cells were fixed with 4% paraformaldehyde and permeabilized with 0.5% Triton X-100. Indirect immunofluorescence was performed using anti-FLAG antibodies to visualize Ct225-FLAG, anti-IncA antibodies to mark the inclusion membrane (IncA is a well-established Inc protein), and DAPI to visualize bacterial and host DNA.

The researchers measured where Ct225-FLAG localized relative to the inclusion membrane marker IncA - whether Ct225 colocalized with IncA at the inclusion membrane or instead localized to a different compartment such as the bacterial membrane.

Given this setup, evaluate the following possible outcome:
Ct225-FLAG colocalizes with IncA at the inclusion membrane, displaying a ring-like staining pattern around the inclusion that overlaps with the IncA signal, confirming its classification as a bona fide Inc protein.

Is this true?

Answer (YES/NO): NO